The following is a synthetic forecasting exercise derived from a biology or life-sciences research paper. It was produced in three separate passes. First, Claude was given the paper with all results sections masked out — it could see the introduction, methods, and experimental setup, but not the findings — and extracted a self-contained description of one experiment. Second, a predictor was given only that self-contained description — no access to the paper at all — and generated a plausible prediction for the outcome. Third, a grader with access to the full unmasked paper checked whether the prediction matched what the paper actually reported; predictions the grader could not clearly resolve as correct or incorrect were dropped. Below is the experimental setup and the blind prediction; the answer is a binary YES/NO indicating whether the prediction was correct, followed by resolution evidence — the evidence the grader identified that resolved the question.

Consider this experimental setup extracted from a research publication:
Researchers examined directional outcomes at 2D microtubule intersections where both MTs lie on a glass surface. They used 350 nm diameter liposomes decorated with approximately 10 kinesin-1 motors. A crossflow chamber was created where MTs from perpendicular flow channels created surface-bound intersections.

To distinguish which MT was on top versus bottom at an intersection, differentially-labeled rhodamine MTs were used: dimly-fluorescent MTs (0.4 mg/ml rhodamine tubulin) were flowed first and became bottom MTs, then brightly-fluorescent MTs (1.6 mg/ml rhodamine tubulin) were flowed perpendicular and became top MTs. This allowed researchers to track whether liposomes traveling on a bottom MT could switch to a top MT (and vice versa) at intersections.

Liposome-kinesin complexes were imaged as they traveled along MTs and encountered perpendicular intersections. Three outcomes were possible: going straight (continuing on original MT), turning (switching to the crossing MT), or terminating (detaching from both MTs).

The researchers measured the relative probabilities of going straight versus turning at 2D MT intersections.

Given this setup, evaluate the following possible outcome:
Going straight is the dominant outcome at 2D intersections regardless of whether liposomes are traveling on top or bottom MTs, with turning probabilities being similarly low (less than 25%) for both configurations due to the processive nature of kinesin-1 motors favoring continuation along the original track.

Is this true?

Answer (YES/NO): NO